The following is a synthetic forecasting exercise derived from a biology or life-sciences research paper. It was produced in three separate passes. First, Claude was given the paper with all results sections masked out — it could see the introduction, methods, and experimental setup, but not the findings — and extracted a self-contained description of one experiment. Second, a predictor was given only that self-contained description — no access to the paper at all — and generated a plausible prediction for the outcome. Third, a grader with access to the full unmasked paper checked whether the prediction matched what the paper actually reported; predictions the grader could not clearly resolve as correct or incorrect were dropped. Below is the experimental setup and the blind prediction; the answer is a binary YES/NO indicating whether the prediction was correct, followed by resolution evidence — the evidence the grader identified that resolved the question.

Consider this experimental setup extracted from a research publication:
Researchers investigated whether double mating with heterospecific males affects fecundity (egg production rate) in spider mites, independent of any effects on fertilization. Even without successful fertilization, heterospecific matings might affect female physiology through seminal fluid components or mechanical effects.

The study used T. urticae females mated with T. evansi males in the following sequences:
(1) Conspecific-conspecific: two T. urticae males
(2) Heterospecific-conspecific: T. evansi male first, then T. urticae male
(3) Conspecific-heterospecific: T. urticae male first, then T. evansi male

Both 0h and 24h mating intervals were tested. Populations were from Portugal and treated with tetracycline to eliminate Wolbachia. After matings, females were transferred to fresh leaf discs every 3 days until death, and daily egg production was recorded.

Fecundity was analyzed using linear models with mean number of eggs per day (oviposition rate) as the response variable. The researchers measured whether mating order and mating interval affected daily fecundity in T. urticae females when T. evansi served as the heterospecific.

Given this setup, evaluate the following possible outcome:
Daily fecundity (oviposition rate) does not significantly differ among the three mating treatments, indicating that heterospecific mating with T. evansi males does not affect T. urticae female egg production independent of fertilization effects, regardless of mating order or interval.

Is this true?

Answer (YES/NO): NO